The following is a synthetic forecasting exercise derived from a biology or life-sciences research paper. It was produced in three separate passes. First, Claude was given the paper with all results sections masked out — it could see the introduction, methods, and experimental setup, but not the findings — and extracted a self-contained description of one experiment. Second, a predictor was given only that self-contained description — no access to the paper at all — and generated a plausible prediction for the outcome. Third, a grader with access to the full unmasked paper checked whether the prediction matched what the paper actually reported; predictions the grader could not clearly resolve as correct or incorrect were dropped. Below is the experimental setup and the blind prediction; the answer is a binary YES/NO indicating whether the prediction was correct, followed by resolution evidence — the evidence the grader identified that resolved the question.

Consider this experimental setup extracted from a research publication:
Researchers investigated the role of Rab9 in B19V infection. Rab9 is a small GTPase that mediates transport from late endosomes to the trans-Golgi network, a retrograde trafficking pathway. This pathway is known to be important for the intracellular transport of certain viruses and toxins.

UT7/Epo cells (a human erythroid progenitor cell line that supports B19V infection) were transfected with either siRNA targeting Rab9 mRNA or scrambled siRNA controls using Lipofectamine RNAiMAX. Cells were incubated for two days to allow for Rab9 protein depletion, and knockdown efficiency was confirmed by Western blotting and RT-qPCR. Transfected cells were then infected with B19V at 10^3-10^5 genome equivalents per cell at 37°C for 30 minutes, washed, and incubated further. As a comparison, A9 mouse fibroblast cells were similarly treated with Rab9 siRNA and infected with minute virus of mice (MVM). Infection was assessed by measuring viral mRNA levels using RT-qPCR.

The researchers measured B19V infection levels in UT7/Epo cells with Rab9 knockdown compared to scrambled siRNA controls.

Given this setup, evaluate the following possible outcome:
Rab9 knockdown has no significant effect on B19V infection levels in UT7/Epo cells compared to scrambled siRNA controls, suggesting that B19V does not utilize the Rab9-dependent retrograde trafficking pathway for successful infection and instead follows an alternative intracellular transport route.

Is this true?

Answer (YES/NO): YES